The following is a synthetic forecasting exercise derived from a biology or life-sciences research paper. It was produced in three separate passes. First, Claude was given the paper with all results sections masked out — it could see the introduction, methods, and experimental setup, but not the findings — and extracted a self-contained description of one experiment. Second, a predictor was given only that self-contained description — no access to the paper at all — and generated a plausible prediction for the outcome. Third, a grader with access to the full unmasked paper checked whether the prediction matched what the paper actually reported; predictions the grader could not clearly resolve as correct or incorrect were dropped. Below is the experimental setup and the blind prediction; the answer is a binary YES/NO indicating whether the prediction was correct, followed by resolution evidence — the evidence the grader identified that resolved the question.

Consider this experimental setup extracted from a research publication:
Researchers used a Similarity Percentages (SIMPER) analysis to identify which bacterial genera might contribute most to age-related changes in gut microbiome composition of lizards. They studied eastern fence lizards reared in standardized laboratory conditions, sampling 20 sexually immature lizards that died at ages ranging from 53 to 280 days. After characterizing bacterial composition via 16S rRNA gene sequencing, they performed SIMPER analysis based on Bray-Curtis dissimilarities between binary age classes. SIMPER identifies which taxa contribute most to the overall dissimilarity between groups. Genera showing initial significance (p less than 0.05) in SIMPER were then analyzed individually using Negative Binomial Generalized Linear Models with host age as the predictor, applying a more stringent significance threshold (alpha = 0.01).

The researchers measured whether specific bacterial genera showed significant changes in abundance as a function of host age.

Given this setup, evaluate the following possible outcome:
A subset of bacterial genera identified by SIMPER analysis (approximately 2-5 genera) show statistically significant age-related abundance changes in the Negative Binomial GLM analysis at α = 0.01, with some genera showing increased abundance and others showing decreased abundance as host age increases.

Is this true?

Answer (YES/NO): NO